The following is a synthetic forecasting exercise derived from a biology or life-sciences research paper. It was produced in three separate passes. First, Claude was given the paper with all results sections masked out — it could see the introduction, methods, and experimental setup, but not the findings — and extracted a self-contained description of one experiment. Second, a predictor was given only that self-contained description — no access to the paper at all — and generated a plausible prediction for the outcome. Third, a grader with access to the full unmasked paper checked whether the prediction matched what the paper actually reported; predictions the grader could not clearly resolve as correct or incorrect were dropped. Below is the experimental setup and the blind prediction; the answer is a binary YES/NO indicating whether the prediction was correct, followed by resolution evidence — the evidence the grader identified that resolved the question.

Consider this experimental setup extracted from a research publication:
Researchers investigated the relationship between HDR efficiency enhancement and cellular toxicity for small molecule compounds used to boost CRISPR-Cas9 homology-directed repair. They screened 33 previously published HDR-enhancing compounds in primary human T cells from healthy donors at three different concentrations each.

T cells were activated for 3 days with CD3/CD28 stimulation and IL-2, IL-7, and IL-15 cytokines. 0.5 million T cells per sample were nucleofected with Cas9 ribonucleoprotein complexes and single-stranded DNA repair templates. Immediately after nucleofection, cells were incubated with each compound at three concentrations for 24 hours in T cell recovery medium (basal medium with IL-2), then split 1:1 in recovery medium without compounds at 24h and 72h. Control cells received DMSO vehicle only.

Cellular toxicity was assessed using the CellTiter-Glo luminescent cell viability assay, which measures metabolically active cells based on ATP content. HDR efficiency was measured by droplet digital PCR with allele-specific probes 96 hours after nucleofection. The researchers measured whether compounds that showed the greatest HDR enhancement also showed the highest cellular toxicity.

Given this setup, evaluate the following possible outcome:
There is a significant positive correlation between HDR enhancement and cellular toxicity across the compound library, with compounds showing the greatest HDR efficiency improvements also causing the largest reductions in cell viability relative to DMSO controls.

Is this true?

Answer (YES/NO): NO